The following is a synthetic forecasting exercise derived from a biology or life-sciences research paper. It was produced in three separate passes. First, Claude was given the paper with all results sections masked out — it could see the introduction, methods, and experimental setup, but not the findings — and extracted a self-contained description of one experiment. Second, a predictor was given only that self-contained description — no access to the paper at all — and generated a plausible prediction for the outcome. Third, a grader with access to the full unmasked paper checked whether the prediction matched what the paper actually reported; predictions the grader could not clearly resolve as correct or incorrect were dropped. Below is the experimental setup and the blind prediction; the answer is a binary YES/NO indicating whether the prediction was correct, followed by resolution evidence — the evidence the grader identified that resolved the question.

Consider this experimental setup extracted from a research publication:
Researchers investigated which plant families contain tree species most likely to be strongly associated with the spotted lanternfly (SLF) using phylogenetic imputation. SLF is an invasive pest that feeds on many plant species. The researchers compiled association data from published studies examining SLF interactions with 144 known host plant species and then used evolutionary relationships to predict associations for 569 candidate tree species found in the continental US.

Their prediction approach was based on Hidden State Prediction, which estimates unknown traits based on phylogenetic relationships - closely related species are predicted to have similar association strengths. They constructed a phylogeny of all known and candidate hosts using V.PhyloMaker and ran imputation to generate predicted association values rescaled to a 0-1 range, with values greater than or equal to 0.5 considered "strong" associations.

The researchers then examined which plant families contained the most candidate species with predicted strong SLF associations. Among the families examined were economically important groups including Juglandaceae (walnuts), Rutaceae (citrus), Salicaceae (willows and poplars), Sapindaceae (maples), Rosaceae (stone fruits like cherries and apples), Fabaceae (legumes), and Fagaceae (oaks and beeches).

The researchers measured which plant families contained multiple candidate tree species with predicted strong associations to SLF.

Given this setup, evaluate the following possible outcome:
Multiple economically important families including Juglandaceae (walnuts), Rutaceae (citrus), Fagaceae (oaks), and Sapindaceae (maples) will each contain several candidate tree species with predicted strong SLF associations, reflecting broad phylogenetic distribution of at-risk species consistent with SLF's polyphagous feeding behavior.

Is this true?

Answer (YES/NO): YES